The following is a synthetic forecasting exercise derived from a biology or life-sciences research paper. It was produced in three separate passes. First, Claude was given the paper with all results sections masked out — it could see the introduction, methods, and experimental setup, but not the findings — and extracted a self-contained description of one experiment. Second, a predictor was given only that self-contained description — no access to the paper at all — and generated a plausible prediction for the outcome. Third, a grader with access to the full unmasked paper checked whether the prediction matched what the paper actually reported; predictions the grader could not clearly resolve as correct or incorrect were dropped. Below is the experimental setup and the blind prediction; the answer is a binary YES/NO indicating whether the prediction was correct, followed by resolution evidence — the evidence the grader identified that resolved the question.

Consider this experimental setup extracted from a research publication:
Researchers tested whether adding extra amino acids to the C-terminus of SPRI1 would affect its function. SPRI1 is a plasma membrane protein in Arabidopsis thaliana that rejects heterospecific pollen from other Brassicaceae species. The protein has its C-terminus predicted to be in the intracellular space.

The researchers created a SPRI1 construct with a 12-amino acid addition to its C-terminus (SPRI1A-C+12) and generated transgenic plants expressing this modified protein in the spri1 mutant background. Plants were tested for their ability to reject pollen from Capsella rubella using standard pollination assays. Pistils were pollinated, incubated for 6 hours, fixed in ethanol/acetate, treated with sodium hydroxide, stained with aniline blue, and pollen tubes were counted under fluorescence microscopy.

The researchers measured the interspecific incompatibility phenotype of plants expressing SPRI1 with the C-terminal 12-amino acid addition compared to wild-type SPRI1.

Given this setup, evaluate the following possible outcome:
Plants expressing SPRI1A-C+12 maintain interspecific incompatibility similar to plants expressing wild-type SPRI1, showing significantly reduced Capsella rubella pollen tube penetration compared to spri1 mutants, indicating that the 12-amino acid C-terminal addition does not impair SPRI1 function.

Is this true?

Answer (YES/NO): NO